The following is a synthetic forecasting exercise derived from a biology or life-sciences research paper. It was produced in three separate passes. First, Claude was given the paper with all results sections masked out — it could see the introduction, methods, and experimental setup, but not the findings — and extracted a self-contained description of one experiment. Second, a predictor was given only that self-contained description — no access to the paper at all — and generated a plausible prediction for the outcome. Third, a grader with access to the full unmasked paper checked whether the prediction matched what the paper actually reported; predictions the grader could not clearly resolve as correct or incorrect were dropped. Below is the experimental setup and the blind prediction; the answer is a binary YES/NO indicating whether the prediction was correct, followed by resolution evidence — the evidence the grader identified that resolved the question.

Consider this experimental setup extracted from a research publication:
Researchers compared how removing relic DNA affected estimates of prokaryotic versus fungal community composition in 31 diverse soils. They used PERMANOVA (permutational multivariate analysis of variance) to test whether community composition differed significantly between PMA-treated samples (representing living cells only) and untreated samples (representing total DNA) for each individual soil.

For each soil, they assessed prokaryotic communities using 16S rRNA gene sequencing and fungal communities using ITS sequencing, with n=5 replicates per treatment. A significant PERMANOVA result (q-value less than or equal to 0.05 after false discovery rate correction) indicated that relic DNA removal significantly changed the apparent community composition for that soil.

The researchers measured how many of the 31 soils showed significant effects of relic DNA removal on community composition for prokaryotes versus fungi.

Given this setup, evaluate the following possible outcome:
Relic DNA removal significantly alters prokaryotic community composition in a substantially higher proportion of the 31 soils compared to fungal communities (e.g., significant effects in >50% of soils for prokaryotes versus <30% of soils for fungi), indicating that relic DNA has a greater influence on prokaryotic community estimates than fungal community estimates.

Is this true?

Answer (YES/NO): NO